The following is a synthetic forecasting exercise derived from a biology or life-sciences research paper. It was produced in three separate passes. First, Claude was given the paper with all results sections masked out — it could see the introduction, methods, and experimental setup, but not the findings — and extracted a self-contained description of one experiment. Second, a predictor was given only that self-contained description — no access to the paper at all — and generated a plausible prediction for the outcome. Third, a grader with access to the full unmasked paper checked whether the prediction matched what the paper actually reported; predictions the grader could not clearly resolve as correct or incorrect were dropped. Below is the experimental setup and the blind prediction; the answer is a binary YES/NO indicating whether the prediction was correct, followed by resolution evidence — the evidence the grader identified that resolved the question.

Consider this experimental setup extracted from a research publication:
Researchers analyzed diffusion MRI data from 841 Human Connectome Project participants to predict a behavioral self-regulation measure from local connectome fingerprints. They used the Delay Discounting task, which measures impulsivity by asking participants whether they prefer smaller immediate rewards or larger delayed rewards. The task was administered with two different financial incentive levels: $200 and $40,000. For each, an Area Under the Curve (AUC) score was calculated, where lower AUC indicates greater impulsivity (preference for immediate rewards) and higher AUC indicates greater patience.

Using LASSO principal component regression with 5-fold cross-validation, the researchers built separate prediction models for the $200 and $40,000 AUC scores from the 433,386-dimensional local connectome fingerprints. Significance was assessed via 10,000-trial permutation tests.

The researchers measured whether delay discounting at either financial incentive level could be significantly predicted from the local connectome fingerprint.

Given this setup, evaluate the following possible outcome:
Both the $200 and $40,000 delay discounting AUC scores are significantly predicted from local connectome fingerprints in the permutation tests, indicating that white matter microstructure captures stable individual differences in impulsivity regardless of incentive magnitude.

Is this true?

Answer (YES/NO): NO